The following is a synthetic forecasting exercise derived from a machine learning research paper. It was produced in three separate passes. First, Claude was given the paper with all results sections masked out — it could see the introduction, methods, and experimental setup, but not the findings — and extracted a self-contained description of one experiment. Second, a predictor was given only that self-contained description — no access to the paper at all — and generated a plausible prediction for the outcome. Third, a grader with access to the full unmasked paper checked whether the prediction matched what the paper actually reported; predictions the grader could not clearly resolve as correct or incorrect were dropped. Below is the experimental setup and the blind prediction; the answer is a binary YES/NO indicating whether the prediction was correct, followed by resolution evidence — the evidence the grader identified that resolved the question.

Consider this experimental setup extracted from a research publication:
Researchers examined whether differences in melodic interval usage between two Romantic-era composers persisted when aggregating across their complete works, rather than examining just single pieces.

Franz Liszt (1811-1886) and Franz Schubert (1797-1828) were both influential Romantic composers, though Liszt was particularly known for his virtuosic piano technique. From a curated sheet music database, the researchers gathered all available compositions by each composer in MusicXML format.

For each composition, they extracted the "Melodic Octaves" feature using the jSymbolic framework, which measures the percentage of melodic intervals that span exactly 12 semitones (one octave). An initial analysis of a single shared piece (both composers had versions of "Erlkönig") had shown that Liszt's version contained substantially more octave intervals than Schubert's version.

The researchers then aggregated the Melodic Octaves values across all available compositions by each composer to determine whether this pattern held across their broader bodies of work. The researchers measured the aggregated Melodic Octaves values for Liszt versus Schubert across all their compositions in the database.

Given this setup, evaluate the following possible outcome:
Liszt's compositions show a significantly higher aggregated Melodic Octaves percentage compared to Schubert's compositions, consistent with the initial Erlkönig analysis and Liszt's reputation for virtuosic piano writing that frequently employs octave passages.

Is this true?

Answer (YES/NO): YES